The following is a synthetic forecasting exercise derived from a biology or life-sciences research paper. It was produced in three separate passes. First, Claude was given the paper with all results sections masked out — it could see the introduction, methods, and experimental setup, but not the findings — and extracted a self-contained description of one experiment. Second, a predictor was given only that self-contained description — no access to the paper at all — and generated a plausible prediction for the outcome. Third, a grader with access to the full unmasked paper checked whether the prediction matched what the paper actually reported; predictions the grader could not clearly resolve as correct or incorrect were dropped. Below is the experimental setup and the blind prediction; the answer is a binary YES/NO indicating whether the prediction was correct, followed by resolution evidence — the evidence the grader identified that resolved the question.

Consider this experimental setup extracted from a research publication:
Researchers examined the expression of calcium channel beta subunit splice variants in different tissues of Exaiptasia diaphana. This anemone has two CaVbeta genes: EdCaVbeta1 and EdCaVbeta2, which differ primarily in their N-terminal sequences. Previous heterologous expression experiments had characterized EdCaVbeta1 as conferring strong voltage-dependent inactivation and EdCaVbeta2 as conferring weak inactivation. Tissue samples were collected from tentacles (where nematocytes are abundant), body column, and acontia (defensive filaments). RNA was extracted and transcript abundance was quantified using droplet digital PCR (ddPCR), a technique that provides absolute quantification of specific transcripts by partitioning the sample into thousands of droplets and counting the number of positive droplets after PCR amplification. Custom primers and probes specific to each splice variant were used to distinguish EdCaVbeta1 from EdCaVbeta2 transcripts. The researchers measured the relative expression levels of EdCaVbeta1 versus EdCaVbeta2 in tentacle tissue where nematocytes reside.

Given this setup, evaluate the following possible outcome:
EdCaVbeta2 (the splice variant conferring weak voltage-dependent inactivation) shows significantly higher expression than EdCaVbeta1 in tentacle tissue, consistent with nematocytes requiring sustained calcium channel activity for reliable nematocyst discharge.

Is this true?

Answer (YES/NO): NO